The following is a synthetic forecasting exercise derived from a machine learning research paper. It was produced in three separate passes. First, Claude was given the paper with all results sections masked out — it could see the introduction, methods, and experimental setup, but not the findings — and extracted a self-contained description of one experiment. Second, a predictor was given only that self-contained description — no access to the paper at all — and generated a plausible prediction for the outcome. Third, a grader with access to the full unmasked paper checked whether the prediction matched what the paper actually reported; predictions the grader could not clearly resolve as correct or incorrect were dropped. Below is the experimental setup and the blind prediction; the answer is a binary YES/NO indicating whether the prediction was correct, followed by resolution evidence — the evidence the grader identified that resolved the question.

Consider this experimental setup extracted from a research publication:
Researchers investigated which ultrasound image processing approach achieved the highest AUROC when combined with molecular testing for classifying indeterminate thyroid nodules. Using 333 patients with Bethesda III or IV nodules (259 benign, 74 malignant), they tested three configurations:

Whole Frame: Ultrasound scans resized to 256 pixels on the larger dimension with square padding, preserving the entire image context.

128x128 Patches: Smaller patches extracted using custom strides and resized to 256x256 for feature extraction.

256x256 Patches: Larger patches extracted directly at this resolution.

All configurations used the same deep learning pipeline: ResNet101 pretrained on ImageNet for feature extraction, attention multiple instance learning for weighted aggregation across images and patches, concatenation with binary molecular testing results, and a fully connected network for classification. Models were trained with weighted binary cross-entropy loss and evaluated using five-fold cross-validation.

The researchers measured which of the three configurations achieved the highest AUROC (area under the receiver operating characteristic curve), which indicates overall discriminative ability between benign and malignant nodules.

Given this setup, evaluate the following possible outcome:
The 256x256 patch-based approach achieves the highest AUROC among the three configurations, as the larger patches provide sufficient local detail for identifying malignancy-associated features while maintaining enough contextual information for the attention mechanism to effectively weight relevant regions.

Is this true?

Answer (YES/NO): NO